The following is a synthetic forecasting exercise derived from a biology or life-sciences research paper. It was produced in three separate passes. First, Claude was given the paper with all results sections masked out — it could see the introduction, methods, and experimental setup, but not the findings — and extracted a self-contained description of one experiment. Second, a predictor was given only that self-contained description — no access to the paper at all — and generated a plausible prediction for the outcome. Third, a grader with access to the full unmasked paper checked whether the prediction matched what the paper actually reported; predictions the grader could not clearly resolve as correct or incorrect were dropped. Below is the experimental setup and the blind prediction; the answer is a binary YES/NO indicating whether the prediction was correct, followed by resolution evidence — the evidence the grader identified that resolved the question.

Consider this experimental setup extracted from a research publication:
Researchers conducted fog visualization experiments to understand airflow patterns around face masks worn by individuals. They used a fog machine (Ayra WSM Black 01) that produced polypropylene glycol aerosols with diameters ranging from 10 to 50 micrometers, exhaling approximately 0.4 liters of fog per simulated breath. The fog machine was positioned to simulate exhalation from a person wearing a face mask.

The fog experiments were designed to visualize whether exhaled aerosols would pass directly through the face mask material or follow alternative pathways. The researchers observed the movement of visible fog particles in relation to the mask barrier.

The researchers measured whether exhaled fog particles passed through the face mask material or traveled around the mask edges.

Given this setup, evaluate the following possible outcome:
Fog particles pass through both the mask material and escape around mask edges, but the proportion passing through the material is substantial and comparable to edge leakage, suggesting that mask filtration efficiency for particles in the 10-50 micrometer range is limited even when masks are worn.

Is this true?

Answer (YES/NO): NO